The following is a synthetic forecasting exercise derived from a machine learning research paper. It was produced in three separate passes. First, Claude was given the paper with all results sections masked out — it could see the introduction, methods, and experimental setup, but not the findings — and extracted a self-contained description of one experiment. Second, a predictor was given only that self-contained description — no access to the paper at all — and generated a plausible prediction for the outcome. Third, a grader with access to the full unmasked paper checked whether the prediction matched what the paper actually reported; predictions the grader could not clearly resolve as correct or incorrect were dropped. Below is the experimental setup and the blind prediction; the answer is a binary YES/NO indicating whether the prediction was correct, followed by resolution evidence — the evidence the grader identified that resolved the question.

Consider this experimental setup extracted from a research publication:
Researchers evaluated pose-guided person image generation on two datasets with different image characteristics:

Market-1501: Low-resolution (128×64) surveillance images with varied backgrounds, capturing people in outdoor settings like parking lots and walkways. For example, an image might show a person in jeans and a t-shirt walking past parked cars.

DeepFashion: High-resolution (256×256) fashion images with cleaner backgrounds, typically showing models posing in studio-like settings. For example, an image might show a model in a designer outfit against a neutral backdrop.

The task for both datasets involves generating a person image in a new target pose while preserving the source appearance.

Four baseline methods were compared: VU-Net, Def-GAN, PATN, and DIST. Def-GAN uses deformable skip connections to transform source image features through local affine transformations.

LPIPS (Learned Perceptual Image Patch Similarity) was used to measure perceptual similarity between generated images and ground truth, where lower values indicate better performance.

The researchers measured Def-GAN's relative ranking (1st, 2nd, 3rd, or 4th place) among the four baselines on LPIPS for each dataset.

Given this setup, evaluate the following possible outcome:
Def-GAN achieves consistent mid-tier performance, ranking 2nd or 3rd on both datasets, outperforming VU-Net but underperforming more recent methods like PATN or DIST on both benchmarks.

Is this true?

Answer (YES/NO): NO